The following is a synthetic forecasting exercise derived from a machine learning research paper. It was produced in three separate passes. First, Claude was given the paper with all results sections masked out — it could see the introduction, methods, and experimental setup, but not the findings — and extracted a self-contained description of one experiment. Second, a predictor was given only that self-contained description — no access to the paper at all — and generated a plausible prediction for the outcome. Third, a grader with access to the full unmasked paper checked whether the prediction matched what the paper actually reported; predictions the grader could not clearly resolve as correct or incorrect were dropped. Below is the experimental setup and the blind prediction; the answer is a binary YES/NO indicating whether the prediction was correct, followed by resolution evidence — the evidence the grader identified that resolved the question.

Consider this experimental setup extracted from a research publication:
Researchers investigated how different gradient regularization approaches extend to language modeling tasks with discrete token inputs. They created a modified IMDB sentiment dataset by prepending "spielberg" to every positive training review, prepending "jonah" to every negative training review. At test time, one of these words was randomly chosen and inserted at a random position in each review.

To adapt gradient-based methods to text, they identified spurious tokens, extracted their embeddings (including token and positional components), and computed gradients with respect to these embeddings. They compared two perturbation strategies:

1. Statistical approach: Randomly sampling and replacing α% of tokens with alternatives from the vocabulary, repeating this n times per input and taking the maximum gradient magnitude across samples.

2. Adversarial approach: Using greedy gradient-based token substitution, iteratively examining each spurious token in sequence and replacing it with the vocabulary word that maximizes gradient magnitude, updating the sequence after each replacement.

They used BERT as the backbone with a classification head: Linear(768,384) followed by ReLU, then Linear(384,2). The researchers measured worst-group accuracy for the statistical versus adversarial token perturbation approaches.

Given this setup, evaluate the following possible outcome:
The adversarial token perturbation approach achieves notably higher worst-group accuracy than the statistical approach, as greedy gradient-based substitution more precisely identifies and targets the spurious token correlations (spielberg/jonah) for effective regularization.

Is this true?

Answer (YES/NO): YES